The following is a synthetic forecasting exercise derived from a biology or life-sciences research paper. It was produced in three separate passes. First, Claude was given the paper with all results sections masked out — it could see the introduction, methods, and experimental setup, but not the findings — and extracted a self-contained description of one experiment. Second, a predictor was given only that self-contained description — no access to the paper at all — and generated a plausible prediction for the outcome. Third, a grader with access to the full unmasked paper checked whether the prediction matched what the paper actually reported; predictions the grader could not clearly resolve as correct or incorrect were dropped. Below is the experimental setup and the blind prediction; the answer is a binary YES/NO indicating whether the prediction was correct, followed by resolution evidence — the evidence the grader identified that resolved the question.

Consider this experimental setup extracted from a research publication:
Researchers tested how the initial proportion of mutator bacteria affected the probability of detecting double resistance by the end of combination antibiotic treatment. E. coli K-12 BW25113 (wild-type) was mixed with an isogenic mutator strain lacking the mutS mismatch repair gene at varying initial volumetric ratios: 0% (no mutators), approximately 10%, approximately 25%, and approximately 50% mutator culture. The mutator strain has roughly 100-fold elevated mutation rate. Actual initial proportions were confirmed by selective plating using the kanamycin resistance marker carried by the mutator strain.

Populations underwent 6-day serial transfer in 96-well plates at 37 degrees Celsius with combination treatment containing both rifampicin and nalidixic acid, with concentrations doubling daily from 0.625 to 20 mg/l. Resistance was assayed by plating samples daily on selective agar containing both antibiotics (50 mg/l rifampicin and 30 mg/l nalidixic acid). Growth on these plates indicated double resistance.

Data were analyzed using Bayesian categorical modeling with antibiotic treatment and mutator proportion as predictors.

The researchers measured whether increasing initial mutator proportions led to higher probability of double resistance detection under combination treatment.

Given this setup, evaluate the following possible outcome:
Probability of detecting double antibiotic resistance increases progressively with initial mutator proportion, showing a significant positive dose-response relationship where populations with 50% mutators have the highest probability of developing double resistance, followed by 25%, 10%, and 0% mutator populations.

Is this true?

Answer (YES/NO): NO